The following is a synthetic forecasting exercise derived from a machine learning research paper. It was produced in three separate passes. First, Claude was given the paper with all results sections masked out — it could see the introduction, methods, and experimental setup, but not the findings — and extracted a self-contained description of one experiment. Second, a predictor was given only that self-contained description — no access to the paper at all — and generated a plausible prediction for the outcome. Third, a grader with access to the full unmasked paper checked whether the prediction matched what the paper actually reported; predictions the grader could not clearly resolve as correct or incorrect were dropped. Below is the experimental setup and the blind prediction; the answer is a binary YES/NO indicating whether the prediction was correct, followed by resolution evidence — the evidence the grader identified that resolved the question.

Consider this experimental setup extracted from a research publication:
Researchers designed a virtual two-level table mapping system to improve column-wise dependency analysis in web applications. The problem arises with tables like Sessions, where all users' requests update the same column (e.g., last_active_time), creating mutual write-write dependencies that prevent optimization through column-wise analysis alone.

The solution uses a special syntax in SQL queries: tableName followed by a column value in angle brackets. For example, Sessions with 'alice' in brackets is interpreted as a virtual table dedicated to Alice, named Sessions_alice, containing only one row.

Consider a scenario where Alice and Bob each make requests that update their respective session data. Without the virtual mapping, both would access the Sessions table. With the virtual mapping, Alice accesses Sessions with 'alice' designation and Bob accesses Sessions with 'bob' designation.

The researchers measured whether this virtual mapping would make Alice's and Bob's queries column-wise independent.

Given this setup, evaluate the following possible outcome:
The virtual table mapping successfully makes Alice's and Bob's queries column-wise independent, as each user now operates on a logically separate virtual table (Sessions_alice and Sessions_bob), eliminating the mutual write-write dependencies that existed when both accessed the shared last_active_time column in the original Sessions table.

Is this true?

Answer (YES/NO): YES